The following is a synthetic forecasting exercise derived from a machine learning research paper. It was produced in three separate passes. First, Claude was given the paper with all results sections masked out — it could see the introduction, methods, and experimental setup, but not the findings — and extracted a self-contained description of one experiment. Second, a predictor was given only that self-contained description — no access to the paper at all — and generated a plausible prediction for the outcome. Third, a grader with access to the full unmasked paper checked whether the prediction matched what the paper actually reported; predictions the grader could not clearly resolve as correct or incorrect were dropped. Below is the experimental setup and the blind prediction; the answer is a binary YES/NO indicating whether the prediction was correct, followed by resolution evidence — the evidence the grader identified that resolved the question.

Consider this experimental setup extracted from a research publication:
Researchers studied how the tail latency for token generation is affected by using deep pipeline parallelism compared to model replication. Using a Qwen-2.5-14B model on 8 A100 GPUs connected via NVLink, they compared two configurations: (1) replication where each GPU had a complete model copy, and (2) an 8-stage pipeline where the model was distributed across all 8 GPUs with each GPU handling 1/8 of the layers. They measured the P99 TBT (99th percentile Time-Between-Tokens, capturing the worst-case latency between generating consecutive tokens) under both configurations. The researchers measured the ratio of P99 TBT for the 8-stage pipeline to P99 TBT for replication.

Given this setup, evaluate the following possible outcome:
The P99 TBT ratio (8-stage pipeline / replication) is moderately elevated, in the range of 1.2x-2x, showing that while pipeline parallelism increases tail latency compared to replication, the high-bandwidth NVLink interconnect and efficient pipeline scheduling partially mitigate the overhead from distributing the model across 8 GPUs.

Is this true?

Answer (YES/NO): NO